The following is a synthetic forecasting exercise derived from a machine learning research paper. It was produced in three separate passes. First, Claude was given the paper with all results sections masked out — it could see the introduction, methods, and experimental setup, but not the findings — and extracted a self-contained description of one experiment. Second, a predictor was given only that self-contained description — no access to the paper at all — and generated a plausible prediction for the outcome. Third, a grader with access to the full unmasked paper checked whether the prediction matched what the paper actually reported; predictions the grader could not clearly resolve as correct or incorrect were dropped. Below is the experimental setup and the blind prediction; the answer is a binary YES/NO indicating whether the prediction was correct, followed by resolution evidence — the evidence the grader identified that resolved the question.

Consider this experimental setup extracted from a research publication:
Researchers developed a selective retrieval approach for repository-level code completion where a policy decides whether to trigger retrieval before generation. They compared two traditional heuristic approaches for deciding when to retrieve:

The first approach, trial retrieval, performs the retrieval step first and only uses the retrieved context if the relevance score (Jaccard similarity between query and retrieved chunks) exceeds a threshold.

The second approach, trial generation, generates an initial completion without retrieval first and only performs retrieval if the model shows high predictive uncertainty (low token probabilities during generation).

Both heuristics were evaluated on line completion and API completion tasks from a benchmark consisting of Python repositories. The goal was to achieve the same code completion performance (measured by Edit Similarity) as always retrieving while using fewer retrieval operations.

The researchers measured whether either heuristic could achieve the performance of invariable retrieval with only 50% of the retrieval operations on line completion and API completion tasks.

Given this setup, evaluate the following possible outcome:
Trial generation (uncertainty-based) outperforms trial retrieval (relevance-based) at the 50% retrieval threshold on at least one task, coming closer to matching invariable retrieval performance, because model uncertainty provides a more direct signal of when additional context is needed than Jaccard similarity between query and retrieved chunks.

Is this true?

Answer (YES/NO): NO